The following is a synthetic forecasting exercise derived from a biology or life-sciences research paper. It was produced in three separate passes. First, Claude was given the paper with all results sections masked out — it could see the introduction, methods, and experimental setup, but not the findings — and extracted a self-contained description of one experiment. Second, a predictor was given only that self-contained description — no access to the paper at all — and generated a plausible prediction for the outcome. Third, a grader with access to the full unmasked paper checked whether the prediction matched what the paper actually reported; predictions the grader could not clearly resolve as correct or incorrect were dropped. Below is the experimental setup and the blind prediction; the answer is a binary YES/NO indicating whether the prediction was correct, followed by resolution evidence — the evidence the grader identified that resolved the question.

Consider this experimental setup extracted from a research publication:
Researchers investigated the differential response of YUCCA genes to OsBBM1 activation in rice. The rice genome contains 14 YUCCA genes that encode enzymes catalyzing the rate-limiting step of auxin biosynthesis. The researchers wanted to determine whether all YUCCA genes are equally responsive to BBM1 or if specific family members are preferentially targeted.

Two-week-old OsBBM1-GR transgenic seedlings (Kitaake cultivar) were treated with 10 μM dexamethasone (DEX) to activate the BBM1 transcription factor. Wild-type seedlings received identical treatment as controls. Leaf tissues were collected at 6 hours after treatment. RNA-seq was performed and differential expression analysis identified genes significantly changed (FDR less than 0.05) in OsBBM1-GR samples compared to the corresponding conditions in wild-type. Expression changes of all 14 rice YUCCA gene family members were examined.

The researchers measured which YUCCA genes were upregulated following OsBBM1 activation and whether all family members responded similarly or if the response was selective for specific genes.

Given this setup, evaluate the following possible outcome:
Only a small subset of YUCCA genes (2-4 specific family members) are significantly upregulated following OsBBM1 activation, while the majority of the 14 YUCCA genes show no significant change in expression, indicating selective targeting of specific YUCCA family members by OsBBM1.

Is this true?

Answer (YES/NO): YES